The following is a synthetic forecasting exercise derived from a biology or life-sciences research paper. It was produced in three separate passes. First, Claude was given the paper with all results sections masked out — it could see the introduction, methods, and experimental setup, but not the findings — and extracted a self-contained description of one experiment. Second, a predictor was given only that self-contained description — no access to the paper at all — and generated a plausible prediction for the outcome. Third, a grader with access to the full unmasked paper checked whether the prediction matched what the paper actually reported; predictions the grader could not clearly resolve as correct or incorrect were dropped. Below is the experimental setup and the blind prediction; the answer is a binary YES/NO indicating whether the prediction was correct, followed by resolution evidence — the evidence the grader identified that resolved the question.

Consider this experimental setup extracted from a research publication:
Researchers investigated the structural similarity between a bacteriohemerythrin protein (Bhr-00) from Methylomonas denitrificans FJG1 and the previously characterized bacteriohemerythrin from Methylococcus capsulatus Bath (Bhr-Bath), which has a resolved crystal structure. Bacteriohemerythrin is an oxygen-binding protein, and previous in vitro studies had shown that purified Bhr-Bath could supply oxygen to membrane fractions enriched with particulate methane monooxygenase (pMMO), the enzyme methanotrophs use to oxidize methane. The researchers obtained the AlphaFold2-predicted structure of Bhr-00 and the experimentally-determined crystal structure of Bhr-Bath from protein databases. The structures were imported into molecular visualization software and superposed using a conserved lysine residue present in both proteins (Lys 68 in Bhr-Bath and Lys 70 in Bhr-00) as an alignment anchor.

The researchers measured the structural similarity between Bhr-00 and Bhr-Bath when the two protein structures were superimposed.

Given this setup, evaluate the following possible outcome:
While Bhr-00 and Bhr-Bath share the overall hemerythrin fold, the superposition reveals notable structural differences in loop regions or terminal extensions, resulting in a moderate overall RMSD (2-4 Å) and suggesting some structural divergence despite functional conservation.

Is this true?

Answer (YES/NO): NO